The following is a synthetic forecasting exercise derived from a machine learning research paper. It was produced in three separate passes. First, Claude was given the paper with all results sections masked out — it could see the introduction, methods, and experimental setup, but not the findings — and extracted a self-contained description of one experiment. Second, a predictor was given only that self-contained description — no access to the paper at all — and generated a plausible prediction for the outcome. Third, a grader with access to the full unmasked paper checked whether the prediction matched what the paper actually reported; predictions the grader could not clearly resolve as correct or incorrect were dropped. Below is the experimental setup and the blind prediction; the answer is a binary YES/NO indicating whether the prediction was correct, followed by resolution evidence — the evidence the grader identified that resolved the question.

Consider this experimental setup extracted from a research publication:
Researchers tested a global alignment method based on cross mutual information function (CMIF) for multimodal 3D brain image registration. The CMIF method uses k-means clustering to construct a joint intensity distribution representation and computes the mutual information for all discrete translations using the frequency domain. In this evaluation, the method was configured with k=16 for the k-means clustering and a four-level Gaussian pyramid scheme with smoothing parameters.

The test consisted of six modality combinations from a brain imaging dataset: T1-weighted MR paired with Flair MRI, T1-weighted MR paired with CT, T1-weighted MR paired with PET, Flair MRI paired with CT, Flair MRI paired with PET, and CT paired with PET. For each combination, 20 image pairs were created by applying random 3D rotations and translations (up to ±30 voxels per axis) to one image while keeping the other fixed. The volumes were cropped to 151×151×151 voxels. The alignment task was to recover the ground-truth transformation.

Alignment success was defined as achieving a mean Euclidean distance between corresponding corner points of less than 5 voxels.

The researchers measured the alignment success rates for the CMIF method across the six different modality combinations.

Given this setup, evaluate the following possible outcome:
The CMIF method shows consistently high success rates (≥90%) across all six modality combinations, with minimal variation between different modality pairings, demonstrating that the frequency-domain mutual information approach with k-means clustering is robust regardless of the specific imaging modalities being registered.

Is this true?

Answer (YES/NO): NO